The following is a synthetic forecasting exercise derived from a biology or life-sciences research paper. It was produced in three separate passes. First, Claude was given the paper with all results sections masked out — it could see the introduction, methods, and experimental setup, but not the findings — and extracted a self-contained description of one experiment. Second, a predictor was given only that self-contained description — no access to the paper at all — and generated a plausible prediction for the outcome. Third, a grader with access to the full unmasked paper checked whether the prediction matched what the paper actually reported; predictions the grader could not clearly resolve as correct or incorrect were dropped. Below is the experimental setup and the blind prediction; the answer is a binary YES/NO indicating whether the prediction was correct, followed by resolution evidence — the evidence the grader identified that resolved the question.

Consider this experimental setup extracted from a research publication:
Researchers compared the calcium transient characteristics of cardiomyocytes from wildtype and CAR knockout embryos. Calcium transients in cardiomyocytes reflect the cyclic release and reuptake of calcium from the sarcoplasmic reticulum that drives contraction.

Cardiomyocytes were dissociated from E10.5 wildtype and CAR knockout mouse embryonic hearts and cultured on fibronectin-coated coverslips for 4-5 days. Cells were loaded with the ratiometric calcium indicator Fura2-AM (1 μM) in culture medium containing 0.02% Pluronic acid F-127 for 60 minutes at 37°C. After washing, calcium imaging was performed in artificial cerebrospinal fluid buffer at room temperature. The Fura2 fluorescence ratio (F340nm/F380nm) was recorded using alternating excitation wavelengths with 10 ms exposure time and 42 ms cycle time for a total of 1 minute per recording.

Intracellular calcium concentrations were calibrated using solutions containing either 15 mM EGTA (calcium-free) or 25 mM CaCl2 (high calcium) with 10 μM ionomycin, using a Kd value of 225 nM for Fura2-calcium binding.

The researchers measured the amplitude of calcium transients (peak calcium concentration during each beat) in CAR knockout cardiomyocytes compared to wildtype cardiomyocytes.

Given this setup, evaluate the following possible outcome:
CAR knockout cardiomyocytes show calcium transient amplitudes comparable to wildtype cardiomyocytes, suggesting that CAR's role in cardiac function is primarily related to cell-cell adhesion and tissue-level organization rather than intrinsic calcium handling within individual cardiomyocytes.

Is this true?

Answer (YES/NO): YES